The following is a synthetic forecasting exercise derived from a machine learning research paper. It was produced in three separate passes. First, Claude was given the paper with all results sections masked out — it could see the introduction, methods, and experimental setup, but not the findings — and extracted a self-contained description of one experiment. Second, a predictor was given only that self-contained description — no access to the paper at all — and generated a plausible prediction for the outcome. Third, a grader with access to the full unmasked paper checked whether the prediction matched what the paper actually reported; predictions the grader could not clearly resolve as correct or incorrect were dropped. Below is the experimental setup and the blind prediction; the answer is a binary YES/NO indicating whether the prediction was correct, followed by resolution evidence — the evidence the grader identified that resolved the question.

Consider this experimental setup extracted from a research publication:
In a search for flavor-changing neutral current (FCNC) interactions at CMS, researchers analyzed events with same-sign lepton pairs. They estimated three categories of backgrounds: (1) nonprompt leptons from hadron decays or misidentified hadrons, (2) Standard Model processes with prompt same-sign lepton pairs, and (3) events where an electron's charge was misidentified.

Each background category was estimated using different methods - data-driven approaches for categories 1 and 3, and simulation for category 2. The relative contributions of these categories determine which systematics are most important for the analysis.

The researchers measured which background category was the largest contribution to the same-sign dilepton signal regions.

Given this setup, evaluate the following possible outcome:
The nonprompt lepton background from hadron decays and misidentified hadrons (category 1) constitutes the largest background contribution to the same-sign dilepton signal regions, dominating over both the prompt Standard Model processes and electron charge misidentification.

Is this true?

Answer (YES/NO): YES